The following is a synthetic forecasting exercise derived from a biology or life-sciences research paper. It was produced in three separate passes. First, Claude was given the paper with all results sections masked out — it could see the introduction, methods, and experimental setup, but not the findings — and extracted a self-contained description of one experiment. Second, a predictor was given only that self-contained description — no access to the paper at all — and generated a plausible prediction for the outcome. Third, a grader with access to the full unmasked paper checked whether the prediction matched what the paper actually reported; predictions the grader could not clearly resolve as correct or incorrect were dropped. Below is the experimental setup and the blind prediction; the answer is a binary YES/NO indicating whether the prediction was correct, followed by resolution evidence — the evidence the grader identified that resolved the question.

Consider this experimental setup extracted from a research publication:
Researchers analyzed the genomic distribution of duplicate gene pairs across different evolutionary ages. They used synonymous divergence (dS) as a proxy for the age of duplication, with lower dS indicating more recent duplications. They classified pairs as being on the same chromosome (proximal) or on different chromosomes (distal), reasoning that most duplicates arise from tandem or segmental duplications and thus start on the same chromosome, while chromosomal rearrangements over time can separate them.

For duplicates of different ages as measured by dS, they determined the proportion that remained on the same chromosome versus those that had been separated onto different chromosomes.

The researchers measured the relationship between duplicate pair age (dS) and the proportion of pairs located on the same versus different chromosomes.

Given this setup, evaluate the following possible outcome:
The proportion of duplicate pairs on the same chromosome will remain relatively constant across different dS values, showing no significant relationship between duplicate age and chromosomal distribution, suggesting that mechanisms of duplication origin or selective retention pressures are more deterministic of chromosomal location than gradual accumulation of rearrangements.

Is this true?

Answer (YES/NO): NO